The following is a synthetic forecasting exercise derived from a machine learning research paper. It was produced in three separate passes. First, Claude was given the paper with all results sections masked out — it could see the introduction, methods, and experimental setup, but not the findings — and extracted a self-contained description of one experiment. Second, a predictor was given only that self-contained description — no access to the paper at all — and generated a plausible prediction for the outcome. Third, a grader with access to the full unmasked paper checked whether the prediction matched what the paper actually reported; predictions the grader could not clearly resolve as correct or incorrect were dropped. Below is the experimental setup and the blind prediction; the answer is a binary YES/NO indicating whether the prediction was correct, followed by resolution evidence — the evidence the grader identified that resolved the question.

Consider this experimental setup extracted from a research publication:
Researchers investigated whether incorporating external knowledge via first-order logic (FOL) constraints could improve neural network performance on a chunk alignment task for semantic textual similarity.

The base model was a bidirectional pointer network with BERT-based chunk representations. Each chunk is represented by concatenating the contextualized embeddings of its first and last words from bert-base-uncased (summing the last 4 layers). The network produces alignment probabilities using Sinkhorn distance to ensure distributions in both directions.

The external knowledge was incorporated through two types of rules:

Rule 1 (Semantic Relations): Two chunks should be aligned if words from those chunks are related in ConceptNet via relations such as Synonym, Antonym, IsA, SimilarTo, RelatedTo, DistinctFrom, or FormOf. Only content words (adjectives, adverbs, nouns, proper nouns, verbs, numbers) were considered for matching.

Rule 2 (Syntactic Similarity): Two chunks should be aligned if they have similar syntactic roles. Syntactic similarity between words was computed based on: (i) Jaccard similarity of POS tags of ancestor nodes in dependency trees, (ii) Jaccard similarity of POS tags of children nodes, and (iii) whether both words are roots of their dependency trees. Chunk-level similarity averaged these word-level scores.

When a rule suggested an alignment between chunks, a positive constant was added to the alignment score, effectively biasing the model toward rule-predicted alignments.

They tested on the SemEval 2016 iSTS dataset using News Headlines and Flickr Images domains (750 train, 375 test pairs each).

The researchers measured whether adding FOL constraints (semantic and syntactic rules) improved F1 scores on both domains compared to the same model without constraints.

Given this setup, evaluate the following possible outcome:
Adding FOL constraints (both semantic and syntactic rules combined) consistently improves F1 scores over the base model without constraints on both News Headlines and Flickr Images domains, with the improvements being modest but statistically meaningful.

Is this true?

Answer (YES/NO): YES